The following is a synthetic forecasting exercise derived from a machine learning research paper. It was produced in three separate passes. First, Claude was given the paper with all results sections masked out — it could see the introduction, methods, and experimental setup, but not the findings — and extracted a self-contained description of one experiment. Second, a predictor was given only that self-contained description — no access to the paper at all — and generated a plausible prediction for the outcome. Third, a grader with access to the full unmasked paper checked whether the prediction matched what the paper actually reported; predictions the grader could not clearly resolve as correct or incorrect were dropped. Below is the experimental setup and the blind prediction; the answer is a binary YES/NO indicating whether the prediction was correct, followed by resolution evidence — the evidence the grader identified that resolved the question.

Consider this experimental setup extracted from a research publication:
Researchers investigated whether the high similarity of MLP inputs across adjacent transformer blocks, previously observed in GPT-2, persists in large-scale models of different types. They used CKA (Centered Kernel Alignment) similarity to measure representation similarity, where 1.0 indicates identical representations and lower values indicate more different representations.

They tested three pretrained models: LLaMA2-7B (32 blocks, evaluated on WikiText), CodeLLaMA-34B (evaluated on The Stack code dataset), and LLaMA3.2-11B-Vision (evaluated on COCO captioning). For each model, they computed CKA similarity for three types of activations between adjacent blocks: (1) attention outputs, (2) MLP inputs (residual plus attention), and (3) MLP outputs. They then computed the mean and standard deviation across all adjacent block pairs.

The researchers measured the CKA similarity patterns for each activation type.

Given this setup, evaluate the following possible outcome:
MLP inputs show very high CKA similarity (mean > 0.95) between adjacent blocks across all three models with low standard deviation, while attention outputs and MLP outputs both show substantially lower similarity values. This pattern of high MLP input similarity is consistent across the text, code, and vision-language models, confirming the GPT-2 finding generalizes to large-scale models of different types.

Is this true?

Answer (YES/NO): YES